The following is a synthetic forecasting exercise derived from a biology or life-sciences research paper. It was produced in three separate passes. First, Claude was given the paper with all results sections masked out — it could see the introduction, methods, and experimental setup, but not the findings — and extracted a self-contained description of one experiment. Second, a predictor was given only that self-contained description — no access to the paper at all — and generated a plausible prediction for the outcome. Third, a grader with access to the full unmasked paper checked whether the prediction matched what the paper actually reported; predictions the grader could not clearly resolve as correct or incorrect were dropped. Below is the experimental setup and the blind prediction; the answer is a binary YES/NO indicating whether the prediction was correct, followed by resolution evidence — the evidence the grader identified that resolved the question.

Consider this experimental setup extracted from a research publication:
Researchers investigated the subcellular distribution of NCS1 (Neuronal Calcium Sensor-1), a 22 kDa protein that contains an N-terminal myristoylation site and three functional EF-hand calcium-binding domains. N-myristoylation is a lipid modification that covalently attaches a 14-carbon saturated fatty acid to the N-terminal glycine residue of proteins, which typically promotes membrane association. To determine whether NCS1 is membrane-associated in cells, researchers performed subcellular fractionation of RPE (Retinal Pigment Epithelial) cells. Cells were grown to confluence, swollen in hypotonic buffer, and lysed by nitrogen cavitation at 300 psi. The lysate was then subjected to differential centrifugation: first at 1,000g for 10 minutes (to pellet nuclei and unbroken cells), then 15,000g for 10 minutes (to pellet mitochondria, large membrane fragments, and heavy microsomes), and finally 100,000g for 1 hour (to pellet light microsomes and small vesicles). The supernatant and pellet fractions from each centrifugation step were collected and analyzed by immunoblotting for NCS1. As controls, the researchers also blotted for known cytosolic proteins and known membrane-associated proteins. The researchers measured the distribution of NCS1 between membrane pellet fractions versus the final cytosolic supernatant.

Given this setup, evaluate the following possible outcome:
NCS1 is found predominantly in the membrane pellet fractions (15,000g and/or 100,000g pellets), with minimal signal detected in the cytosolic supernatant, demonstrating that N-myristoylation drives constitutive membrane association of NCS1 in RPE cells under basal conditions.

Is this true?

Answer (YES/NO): NO